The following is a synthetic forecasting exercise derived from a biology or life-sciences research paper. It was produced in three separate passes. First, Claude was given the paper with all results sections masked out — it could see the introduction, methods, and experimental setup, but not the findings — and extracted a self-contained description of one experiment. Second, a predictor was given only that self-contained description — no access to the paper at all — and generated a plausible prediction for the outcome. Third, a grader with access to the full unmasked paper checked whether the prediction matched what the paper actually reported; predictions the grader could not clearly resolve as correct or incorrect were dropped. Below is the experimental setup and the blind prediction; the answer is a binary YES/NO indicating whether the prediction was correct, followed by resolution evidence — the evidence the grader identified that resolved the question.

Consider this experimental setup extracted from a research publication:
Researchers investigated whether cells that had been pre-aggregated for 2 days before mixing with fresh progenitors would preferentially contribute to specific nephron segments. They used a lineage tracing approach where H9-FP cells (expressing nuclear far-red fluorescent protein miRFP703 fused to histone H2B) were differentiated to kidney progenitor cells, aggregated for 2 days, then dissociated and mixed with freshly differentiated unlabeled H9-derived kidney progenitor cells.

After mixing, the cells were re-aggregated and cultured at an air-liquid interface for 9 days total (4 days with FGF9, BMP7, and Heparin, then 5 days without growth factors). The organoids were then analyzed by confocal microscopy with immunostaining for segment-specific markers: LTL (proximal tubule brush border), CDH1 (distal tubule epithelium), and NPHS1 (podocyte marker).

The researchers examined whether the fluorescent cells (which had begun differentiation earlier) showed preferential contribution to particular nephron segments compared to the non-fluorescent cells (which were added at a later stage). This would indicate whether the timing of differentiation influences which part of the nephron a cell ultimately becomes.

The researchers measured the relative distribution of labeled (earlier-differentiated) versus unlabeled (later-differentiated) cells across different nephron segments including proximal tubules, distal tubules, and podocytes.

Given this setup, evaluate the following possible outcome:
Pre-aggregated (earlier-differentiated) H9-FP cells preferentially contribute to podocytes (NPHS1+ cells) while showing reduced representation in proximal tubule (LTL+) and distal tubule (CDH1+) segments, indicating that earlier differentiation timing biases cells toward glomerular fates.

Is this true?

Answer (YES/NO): NO